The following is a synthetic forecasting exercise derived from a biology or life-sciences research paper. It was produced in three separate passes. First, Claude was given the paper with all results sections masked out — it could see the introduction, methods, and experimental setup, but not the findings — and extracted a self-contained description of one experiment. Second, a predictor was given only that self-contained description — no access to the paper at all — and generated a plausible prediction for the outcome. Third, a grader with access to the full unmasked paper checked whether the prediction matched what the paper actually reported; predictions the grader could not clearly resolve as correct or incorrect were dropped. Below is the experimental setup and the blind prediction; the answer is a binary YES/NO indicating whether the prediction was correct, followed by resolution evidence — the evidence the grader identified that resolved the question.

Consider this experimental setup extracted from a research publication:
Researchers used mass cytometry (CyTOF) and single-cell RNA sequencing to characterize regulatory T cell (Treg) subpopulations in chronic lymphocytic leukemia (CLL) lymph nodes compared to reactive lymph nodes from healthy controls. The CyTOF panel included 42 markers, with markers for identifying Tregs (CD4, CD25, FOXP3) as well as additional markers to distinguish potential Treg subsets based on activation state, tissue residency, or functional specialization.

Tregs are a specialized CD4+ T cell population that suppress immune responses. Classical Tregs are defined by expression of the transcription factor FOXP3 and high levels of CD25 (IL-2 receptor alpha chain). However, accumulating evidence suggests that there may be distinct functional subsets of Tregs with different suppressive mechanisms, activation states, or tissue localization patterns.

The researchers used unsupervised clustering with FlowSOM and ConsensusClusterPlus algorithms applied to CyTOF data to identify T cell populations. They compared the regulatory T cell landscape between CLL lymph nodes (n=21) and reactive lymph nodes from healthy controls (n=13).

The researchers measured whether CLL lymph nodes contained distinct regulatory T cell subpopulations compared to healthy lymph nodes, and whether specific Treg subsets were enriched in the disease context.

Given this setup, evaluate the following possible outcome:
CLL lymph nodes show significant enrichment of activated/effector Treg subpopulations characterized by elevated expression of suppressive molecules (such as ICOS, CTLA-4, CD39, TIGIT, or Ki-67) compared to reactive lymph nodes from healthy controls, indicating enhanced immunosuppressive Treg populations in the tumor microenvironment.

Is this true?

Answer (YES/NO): YES